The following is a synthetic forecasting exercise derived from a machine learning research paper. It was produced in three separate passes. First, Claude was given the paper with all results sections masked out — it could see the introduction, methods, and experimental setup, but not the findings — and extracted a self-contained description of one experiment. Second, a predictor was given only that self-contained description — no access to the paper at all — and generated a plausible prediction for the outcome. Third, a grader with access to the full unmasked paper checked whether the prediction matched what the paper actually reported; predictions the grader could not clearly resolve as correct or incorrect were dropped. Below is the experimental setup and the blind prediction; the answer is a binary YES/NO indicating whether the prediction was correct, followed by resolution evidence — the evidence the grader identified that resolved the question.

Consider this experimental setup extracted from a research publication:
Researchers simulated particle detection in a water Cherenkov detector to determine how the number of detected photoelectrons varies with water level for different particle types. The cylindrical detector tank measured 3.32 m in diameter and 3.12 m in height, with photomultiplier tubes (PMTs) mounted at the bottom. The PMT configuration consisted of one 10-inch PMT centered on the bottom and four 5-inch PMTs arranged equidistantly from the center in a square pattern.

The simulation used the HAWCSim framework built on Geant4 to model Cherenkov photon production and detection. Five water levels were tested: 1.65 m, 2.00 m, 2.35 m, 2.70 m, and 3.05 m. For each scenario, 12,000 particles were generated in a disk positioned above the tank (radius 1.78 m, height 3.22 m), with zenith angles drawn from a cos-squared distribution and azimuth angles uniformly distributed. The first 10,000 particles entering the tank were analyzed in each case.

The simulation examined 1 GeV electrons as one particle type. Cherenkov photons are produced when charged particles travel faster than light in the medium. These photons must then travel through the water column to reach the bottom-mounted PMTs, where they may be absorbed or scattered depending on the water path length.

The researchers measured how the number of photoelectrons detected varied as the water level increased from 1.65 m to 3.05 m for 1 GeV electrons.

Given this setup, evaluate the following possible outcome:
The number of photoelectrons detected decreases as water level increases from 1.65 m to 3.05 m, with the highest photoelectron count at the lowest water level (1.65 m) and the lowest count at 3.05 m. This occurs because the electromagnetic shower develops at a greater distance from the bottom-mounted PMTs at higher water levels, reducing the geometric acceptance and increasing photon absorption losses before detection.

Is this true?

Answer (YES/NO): YES